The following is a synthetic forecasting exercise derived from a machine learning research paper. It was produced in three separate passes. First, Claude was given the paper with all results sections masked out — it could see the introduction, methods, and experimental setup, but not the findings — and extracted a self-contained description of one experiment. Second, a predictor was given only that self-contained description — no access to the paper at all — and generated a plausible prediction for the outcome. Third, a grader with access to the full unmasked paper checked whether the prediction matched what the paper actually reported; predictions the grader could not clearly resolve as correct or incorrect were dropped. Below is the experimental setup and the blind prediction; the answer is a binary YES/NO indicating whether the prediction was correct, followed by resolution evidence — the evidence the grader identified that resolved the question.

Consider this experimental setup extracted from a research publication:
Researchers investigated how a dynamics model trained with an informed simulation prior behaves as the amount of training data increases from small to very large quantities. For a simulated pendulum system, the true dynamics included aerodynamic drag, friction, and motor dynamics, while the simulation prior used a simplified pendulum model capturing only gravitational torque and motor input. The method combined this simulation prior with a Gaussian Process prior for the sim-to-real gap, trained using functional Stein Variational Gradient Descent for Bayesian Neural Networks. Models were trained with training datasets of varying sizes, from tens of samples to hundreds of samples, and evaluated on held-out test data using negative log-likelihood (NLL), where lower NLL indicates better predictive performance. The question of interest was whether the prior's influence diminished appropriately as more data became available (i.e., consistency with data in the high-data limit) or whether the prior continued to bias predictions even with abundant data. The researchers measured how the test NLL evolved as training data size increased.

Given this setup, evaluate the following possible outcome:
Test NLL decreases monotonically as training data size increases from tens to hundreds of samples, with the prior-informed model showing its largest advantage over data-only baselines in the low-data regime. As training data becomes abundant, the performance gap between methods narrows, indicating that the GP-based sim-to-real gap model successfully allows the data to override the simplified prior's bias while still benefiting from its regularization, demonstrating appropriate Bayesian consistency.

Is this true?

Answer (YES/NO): YES